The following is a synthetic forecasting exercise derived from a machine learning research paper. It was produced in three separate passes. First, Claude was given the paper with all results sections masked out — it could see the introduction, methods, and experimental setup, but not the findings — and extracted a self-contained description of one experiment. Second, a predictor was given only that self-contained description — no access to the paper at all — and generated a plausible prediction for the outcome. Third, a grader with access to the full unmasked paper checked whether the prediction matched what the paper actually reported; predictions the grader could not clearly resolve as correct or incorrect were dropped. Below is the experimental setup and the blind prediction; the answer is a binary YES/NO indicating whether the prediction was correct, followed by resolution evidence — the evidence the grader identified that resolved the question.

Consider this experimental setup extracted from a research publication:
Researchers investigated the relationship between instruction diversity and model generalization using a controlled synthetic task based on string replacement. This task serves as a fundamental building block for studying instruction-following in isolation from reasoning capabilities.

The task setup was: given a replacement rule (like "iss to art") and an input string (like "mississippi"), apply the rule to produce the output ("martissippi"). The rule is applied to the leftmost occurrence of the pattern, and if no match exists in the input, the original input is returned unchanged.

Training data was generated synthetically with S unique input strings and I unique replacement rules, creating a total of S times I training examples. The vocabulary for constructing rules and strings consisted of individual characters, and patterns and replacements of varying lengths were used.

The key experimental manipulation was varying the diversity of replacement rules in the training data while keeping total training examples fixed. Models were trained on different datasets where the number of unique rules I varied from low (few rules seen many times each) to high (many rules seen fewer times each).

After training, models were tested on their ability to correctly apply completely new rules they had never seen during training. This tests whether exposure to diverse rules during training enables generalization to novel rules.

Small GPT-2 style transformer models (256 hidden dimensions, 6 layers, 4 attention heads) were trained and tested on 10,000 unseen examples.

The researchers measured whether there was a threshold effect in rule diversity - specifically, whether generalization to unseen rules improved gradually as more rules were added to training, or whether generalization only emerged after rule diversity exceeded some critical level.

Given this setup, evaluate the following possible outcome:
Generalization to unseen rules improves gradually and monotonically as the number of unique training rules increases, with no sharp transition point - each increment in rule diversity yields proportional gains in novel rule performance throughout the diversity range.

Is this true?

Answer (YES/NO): NO